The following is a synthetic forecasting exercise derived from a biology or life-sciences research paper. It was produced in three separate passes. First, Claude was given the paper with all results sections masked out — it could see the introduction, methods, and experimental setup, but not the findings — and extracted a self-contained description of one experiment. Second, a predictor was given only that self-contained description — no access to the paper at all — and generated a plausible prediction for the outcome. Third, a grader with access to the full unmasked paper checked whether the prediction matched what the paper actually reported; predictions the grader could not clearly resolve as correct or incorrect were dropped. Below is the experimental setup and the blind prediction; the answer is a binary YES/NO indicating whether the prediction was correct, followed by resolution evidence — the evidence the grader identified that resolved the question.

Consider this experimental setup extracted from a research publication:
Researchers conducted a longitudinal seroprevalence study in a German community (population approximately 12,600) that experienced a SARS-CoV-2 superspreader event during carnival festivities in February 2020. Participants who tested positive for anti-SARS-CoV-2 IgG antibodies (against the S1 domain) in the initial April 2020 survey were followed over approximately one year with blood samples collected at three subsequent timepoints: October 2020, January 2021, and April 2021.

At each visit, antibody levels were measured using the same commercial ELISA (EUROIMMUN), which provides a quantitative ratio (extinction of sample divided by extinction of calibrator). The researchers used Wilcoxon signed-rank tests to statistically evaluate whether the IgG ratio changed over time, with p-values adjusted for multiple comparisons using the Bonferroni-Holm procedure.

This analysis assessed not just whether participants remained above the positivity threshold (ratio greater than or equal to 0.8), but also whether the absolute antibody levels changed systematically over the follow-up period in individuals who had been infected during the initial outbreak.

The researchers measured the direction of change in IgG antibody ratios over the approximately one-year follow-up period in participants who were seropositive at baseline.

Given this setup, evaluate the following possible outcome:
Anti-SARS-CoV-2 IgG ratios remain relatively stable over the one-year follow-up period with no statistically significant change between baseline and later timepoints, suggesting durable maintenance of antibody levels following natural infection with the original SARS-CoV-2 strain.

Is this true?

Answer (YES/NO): NO